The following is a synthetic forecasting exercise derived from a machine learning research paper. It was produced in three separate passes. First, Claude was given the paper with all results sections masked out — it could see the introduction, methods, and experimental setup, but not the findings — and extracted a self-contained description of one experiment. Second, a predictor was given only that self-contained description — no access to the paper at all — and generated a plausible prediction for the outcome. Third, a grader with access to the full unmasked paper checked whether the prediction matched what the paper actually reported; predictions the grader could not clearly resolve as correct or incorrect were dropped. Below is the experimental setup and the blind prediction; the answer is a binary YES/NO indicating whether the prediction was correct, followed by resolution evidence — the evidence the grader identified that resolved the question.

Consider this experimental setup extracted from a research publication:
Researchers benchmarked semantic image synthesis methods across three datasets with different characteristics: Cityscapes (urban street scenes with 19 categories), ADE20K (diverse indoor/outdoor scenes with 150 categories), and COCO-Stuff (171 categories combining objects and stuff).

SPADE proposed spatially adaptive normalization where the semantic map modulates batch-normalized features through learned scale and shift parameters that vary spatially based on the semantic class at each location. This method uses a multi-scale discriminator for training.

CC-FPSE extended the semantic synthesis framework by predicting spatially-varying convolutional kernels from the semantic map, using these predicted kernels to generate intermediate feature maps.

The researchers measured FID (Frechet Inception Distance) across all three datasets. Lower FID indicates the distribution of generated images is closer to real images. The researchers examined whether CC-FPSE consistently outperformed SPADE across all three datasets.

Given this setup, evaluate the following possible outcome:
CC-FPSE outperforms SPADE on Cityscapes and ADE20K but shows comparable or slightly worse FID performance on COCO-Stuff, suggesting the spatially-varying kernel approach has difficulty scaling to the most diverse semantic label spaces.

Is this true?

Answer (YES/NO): NO